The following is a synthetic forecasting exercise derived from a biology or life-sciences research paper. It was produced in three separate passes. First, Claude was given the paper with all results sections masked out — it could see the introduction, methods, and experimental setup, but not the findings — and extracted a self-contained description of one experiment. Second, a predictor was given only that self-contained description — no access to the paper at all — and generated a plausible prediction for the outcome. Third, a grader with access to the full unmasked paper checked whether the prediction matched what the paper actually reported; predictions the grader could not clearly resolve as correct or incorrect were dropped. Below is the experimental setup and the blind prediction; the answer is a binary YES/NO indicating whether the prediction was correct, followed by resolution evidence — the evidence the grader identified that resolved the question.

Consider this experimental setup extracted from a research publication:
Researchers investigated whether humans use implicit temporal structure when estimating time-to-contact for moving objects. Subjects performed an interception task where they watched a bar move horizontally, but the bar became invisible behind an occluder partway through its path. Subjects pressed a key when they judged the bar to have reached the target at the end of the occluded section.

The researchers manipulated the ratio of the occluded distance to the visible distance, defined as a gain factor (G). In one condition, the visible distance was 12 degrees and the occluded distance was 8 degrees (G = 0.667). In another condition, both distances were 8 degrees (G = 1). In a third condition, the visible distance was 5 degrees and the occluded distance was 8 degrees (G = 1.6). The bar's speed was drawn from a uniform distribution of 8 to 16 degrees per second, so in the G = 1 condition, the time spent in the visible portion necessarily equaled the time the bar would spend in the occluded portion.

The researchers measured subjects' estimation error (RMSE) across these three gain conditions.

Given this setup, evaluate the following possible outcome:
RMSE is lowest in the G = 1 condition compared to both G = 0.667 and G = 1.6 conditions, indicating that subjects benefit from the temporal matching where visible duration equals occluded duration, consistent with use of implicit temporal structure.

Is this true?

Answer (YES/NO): YES